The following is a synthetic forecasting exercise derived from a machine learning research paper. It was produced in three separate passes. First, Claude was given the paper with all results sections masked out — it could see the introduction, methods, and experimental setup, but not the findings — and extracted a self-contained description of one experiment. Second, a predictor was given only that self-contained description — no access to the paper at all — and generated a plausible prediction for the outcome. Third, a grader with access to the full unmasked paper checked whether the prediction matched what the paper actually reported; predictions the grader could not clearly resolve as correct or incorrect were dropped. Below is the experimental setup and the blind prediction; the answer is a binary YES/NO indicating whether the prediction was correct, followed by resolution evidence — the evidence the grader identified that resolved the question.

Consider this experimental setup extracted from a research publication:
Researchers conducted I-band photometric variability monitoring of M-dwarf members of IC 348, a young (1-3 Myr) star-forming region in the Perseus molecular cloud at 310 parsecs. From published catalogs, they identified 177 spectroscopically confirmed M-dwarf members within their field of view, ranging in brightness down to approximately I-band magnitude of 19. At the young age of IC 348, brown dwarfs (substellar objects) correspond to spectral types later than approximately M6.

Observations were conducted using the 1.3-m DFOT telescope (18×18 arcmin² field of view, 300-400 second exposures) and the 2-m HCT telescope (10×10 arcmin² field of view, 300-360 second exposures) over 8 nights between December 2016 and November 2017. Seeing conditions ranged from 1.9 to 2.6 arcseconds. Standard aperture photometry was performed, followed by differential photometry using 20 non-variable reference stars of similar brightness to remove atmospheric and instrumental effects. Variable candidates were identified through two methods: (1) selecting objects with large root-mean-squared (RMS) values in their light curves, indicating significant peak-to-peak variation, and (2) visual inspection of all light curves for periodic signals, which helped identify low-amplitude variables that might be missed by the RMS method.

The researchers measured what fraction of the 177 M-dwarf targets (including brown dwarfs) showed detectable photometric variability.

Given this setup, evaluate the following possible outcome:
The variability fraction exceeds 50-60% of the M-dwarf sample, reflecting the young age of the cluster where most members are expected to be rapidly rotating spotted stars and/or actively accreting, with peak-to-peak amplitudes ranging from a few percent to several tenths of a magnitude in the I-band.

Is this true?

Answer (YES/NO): NO